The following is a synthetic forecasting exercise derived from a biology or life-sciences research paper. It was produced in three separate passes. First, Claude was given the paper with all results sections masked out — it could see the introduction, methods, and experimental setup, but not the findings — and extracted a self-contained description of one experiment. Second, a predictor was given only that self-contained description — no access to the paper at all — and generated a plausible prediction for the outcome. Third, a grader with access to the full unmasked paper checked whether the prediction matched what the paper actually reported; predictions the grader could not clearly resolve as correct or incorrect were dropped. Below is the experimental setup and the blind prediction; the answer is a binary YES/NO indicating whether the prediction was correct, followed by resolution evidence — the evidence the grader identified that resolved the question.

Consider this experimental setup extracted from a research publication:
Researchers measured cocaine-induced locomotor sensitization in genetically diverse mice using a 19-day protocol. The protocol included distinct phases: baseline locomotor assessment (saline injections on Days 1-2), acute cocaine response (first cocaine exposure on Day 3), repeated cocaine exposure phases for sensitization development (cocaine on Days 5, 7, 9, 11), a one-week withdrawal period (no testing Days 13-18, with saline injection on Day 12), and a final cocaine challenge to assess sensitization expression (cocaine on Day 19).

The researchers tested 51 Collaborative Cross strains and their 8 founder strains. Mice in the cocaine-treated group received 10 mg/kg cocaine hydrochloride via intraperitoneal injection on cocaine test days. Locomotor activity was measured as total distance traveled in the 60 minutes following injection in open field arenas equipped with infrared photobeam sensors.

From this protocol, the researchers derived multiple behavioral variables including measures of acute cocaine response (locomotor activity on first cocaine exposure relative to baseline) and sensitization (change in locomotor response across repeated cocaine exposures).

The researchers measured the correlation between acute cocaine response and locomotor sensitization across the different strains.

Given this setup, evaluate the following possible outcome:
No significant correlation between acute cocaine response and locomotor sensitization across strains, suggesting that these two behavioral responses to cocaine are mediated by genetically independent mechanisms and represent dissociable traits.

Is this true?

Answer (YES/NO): NO